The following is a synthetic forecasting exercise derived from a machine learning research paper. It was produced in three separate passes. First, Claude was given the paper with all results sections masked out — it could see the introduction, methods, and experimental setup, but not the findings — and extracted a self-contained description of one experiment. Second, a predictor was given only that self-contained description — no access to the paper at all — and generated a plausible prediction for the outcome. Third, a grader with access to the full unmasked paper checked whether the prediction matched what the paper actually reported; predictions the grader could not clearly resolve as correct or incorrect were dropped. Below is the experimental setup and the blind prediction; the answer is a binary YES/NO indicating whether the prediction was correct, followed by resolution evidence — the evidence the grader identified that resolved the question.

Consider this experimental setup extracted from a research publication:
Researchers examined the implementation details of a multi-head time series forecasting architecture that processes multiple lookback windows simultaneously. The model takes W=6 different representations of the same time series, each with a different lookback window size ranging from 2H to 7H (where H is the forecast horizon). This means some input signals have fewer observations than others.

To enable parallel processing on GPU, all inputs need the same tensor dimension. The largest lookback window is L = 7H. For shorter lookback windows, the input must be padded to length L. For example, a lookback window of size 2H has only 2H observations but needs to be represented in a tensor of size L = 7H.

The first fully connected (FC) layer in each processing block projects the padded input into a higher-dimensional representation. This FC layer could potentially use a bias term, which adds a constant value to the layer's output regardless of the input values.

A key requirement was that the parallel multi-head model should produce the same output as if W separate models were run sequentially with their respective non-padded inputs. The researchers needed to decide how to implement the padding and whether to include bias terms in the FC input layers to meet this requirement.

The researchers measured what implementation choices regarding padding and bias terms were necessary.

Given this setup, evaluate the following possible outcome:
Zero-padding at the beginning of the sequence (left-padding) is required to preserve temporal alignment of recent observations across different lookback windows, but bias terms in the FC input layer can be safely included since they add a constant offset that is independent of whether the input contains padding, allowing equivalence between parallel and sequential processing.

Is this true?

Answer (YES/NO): NO